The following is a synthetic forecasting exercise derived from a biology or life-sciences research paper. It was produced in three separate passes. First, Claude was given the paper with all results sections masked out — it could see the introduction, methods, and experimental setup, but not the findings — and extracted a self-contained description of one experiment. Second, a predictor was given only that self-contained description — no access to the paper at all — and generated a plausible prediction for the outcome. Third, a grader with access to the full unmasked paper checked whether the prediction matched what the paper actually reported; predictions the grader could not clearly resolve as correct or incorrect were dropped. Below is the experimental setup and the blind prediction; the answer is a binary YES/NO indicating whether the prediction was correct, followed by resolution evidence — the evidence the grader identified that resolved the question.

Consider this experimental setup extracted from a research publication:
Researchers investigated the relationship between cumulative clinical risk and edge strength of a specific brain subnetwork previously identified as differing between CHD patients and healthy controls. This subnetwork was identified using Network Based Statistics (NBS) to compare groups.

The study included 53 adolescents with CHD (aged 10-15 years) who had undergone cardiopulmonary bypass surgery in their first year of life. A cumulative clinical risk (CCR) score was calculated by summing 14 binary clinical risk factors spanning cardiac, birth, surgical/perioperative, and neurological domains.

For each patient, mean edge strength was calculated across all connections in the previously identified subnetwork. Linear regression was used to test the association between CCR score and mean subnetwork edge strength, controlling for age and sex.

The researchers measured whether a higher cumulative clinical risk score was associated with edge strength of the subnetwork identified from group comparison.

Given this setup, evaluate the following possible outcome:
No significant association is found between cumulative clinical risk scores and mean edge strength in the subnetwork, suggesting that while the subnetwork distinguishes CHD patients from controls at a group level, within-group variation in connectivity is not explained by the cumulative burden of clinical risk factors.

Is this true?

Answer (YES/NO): NO